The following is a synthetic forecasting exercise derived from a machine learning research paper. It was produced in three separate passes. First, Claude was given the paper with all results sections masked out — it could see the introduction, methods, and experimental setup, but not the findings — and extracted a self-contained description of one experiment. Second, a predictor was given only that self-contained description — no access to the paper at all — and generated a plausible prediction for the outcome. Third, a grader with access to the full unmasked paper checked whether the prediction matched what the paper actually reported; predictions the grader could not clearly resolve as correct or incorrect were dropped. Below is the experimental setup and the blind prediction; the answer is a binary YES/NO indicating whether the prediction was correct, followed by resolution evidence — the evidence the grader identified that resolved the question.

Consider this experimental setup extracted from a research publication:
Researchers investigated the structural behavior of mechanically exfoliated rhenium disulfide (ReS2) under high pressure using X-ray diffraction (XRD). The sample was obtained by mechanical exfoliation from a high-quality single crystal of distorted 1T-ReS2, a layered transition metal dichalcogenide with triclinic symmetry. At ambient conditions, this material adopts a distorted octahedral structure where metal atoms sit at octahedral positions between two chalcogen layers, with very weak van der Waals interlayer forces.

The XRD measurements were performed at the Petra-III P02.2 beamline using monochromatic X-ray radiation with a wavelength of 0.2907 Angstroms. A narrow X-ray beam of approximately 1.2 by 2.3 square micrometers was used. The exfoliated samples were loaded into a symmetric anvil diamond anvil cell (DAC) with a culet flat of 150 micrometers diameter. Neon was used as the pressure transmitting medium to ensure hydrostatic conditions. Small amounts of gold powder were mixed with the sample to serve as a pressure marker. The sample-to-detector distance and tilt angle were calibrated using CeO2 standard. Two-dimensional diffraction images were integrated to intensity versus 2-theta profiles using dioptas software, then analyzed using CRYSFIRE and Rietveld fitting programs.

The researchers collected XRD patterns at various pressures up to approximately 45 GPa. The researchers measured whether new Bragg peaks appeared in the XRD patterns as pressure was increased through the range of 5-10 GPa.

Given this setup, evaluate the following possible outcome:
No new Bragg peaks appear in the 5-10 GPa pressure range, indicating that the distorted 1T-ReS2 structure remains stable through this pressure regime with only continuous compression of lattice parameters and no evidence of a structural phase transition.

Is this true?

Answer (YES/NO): NO